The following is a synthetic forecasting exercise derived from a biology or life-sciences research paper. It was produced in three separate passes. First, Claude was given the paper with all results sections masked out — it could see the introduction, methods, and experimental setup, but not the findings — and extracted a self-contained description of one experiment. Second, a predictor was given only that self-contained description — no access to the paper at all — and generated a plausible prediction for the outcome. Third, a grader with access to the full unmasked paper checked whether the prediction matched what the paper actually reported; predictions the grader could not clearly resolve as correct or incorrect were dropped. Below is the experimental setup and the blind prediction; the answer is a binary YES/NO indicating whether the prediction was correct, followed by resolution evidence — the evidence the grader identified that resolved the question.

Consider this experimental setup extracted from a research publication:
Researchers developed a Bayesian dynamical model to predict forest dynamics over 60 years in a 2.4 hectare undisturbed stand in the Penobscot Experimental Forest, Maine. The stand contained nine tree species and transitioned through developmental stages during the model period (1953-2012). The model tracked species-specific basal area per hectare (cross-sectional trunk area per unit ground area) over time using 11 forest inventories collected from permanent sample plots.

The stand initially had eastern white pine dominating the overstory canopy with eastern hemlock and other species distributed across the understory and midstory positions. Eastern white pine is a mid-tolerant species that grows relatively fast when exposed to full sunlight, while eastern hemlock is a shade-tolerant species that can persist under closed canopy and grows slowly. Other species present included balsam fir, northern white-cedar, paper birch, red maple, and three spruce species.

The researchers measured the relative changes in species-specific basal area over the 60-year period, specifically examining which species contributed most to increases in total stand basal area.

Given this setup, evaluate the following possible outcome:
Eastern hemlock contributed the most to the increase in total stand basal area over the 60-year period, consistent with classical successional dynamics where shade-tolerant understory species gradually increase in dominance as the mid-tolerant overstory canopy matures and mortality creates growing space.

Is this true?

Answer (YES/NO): NO